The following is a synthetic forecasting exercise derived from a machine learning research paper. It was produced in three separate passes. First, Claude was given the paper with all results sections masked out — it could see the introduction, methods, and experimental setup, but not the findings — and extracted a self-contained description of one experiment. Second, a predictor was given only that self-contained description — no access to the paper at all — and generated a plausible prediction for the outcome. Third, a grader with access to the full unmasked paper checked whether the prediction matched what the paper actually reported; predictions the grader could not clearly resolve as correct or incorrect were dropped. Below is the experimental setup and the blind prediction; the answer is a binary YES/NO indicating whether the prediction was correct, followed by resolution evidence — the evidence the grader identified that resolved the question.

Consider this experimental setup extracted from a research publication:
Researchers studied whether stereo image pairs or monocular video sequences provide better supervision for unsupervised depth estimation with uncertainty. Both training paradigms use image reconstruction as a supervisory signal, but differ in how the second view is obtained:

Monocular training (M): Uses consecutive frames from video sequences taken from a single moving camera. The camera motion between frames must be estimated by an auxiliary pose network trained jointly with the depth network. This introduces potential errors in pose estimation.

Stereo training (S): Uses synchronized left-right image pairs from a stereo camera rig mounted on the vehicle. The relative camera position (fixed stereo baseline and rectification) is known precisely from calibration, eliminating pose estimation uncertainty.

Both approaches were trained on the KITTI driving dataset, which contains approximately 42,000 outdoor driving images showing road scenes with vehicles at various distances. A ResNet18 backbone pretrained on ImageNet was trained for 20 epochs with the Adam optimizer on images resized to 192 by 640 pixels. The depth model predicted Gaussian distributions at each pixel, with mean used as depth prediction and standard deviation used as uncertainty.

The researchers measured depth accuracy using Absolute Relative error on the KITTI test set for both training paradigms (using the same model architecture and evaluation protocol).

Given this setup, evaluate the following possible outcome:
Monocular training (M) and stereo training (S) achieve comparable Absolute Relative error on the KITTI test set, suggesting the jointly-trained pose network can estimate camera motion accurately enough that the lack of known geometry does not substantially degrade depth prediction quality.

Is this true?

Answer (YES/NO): YES